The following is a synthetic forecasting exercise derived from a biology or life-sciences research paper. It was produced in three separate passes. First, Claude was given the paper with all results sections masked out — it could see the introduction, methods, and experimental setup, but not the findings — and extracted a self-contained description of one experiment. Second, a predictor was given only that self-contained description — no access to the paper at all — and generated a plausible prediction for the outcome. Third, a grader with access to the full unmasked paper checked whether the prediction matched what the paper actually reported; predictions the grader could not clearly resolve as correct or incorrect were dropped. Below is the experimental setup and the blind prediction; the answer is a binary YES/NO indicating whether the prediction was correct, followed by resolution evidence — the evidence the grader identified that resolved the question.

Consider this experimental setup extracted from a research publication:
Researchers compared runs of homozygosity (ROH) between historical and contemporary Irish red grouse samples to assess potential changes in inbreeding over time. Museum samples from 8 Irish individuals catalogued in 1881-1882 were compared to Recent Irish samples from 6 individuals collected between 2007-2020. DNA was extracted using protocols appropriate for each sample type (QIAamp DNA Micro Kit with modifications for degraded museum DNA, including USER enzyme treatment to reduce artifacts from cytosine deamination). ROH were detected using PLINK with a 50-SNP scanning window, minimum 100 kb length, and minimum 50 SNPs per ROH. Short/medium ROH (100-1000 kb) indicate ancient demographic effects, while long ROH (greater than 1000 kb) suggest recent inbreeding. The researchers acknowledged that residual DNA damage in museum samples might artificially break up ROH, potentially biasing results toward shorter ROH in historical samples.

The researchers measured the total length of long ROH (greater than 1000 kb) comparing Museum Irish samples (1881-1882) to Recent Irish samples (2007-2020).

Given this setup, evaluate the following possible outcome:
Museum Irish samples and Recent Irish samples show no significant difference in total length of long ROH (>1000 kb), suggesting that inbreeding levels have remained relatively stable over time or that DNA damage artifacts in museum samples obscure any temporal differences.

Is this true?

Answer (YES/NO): YES